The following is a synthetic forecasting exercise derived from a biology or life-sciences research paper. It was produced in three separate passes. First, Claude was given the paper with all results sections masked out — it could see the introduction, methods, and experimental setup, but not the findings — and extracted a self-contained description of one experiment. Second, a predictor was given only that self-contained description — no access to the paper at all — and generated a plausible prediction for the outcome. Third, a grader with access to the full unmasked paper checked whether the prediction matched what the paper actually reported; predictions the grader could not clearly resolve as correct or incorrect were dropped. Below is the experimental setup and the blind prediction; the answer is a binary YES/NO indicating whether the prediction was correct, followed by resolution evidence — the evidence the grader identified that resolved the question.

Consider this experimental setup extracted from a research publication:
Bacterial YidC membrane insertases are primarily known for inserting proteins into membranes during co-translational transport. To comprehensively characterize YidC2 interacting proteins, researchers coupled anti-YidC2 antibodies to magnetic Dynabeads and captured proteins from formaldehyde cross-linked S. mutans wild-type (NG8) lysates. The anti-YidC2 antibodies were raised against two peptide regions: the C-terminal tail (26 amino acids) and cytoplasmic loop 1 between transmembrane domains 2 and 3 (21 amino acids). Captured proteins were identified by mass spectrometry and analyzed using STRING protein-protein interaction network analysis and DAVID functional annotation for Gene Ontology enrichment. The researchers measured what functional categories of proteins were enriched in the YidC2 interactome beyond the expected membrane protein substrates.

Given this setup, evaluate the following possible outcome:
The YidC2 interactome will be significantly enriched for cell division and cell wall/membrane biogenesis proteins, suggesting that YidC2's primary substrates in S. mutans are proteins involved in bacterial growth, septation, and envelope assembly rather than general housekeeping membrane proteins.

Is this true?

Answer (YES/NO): NO